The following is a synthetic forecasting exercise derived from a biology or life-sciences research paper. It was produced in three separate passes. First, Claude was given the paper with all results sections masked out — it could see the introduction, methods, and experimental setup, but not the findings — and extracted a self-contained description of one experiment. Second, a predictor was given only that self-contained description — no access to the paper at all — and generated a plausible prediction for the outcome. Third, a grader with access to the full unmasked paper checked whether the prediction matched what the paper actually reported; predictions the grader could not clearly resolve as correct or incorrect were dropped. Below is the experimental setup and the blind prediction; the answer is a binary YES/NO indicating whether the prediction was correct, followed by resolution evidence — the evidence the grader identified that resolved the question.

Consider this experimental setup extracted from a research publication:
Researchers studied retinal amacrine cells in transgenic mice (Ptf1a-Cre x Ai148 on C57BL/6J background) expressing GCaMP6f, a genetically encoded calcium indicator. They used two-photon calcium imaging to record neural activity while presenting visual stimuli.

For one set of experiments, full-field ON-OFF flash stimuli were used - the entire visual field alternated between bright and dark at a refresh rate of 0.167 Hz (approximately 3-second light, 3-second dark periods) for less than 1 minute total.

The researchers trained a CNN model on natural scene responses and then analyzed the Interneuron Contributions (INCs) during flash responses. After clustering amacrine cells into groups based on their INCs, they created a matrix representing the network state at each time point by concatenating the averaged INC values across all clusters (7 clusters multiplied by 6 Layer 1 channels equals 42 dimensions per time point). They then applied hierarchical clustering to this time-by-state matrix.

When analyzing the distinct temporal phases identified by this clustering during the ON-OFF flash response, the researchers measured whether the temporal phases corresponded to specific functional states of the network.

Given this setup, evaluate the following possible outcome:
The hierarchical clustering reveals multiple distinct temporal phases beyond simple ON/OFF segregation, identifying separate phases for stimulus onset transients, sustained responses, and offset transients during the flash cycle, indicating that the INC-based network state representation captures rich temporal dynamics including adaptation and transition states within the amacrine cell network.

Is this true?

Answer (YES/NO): YES